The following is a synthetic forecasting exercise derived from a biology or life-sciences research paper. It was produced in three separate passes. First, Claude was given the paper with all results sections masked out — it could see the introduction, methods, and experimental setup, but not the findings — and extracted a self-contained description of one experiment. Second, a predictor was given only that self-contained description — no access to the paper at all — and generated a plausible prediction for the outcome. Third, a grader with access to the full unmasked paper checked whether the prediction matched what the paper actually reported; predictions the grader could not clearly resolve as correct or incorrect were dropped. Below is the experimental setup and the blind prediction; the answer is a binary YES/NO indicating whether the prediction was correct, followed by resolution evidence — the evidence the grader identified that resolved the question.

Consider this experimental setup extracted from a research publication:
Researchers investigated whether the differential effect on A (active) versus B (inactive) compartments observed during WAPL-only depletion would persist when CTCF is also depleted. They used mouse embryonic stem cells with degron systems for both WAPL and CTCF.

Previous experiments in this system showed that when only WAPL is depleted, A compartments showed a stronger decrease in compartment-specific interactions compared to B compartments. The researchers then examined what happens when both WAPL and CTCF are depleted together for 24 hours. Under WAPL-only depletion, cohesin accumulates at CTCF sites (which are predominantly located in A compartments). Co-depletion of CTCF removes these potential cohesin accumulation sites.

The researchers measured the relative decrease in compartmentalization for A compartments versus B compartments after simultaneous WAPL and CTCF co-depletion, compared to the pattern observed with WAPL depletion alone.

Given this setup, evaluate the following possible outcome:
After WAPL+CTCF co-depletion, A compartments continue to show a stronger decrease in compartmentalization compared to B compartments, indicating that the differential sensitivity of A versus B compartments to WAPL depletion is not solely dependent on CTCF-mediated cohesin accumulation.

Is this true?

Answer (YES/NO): NO